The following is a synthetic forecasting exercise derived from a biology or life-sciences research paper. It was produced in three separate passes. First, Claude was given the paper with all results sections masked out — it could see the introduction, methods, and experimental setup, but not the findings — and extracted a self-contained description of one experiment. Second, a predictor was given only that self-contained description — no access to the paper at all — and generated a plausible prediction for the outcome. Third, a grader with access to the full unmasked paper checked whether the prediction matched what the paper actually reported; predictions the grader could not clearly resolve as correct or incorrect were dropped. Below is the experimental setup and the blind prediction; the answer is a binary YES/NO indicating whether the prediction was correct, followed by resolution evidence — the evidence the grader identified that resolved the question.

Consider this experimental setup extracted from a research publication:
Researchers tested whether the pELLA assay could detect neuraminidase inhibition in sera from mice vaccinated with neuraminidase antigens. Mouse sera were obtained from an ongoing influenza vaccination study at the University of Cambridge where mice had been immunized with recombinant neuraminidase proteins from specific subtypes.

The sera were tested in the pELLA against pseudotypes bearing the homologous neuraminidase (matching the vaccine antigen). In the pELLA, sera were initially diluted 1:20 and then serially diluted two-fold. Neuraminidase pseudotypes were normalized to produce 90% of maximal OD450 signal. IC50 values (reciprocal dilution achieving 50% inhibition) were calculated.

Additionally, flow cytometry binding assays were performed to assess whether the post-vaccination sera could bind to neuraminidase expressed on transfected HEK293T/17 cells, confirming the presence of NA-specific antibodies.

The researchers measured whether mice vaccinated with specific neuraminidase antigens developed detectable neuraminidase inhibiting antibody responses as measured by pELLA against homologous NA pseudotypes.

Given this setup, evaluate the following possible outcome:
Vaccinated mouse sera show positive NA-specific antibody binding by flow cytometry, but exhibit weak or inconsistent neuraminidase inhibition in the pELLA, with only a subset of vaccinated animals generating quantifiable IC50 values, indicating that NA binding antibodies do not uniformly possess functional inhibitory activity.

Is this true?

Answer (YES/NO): NO